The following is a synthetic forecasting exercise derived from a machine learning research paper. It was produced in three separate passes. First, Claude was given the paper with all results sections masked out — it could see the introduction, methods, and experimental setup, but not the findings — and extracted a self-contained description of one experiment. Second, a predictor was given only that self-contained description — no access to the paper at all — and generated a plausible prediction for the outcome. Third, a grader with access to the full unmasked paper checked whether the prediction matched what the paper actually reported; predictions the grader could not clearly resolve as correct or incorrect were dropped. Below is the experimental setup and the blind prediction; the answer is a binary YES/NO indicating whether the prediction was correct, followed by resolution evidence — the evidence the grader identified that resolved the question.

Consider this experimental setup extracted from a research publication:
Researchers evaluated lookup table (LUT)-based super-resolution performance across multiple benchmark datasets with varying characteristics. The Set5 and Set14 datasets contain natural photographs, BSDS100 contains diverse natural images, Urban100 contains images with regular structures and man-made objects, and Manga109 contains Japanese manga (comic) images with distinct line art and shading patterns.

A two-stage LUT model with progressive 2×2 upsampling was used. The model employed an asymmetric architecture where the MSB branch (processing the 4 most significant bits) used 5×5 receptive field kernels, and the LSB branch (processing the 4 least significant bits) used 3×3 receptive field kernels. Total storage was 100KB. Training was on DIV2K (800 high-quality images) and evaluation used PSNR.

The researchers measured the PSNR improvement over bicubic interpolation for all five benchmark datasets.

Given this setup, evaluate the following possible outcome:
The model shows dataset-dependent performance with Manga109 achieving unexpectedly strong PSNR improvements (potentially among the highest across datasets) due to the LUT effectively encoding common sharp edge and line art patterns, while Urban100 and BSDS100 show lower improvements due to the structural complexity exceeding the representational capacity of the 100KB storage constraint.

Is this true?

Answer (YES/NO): YES